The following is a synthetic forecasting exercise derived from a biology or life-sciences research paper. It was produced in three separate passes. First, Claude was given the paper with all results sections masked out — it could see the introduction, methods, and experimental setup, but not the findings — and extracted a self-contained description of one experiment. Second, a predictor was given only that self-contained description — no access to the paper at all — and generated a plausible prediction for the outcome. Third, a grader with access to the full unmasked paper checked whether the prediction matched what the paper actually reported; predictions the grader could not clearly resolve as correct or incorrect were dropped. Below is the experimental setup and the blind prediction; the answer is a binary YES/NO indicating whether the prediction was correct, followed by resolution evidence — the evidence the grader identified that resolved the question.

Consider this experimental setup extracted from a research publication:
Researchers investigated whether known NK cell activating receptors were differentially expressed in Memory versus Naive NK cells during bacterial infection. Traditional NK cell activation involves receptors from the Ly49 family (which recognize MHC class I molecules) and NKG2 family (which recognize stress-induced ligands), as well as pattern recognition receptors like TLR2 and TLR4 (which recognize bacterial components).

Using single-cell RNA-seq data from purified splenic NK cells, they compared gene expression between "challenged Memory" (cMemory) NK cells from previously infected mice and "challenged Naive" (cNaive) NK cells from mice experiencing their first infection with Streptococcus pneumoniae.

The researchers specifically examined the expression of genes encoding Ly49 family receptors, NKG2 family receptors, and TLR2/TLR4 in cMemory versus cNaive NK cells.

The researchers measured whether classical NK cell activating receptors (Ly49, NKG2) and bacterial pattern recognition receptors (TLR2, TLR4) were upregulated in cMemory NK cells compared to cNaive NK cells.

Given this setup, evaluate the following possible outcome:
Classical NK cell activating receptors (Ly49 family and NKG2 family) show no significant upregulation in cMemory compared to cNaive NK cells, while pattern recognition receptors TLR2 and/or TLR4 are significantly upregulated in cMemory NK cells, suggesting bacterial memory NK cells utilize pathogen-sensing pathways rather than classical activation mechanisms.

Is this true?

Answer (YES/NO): NO